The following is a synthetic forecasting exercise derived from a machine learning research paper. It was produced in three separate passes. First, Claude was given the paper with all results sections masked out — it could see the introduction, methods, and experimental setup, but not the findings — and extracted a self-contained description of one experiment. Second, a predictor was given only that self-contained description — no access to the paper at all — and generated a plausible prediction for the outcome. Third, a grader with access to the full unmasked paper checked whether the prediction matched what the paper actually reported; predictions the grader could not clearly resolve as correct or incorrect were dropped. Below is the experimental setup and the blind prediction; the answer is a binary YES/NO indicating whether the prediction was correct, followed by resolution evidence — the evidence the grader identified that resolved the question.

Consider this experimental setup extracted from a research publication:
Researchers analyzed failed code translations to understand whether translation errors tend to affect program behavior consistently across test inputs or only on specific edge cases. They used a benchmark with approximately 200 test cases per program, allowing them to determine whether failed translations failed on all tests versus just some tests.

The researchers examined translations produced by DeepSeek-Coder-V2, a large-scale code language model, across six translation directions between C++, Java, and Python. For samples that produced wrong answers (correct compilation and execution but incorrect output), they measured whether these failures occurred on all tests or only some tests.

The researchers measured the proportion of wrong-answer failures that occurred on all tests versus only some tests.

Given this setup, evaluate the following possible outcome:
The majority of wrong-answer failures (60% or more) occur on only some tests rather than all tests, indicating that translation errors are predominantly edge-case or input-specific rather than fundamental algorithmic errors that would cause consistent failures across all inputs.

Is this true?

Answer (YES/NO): NO